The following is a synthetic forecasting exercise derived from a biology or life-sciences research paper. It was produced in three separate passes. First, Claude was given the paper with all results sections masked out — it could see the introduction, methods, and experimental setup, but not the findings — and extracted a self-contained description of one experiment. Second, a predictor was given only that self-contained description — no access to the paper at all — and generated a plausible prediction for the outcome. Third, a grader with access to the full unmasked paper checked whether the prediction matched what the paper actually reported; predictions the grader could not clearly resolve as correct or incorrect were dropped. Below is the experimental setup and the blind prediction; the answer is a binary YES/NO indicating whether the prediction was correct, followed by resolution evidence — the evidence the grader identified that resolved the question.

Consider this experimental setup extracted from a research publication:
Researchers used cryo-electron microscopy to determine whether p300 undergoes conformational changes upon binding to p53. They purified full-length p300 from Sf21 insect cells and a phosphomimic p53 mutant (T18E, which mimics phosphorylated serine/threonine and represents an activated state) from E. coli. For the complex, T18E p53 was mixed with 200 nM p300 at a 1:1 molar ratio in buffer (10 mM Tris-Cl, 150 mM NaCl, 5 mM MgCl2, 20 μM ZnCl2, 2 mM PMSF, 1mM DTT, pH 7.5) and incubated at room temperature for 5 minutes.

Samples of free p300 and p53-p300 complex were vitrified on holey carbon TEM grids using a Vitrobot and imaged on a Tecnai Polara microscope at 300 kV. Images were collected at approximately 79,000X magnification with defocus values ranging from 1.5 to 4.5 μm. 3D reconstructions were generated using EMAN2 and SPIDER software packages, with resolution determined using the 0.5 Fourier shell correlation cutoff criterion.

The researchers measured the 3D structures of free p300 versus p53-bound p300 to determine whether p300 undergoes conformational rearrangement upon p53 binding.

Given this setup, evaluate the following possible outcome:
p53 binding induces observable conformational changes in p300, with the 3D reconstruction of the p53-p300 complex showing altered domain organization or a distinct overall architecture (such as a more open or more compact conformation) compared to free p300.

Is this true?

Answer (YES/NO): YES